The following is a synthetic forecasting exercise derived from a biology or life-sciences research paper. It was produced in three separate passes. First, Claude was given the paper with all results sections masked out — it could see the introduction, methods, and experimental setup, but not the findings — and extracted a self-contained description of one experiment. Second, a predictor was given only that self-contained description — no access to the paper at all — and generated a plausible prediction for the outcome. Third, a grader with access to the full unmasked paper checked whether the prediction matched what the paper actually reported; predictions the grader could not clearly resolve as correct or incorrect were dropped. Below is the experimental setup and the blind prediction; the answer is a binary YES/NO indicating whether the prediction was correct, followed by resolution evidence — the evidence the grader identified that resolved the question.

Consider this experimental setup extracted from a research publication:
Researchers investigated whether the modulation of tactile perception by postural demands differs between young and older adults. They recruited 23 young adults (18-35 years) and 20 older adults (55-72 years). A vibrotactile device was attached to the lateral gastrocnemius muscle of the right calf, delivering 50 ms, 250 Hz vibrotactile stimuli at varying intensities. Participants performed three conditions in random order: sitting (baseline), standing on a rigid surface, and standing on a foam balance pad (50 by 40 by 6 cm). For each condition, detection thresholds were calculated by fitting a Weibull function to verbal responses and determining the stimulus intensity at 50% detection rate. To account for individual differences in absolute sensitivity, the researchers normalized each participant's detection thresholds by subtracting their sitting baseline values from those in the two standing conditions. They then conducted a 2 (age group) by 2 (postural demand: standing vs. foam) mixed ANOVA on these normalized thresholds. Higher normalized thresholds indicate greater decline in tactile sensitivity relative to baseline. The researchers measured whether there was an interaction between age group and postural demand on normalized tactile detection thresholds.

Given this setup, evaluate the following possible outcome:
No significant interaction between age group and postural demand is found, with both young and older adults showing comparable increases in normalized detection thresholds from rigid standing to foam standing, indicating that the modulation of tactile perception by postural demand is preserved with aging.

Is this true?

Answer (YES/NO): YES